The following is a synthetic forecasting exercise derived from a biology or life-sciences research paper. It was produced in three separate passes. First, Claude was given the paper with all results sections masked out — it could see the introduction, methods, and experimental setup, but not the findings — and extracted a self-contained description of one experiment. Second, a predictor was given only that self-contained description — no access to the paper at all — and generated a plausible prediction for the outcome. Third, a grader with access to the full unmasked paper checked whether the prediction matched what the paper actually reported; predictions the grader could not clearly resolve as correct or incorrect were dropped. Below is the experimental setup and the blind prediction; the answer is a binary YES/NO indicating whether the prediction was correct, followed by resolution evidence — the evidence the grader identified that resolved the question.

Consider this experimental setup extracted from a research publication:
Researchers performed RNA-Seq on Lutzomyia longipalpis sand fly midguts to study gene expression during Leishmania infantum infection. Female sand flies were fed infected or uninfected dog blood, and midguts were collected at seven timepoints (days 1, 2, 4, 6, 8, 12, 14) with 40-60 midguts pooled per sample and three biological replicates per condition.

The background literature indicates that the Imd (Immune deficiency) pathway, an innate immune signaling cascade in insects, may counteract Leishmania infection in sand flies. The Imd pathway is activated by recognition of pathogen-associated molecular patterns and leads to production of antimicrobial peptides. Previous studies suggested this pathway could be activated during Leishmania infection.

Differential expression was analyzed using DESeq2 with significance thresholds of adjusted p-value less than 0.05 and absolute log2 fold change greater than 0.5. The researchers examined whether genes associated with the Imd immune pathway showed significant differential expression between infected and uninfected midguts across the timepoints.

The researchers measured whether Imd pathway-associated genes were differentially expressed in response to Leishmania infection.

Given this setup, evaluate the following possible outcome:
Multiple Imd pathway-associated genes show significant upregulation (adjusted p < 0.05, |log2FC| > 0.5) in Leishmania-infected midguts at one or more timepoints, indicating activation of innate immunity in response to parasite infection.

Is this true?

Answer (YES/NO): NO